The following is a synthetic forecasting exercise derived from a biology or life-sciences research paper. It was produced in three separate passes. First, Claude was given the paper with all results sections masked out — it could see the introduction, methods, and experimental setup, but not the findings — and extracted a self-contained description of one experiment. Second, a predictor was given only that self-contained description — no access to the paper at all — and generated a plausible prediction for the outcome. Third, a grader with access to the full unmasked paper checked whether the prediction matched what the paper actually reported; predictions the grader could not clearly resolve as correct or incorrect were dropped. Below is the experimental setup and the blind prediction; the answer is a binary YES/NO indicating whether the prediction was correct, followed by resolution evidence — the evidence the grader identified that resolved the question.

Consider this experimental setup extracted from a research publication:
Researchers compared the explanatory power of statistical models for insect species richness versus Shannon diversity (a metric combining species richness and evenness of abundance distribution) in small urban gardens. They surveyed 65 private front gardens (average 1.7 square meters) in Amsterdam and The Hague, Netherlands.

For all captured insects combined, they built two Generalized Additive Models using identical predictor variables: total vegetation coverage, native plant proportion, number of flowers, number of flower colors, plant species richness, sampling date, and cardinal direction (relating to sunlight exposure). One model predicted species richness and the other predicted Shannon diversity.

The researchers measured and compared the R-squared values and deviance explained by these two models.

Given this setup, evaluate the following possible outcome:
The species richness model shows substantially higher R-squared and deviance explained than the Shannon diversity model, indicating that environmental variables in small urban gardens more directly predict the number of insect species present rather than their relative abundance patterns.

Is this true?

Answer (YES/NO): YES